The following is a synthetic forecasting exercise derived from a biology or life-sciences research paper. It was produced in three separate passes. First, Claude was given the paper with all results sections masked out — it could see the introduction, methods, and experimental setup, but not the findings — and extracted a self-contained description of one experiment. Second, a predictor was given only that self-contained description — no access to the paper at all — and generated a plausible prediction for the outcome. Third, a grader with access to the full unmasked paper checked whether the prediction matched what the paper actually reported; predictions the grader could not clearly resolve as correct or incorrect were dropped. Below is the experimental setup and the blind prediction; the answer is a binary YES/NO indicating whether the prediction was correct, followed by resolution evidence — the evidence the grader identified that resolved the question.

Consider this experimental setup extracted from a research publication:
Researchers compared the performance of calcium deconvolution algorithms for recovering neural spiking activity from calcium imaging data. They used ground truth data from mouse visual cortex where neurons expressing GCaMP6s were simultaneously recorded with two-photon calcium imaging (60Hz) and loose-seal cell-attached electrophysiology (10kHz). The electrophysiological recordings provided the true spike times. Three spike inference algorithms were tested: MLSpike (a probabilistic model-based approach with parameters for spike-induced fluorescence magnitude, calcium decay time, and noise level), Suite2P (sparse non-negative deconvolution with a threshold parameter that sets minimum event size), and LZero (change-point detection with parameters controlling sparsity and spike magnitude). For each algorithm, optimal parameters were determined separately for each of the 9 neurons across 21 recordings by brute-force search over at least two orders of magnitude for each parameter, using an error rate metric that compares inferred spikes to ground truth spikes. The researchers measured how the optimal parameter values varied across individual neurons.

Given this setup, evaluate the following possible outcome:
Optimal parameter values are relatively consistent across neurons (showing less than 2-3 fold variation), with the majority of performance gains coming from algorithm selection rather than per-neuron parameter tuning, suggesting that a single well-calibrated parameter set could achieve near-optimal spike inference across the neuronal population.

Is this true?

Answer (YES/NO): NO